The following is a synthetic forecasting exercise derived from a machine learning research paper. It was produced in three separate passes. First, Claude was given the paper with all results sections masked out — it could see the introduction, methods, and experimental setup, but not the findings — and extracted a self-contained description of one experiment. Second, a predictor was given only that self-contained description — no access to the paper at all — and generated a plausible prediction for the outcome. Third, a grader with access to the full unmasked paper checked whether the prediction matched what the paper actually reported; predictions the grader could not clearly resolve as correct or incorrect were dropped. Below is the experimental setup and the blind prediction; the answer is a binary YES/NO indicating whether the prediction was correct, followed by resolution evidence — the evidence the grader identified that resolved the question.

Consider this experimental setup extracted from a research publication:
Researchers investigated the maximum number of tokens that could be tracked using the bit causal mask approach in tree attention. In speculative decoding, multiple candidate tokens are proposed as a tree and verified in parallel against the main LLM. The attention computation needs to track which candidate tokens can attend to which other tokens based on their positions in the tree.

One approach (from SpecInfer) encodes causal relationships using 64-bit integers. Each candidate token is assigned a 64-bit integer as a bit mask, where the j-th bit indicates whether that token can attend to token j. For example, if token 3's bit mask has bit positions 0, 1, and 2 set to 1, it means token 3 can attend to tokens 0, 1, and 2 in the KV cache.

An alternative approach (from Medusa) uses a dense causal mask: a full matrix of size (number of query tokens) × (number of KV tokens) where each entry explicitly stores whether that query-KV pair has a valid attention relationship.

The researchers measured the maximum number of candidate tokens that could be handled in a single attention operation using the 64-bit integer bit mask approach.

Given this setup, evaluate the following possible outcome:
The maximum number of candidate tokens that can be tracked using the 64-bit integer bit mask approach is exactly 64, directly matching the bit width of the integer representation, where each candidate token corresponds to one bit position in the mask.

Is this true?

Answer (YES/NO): YES